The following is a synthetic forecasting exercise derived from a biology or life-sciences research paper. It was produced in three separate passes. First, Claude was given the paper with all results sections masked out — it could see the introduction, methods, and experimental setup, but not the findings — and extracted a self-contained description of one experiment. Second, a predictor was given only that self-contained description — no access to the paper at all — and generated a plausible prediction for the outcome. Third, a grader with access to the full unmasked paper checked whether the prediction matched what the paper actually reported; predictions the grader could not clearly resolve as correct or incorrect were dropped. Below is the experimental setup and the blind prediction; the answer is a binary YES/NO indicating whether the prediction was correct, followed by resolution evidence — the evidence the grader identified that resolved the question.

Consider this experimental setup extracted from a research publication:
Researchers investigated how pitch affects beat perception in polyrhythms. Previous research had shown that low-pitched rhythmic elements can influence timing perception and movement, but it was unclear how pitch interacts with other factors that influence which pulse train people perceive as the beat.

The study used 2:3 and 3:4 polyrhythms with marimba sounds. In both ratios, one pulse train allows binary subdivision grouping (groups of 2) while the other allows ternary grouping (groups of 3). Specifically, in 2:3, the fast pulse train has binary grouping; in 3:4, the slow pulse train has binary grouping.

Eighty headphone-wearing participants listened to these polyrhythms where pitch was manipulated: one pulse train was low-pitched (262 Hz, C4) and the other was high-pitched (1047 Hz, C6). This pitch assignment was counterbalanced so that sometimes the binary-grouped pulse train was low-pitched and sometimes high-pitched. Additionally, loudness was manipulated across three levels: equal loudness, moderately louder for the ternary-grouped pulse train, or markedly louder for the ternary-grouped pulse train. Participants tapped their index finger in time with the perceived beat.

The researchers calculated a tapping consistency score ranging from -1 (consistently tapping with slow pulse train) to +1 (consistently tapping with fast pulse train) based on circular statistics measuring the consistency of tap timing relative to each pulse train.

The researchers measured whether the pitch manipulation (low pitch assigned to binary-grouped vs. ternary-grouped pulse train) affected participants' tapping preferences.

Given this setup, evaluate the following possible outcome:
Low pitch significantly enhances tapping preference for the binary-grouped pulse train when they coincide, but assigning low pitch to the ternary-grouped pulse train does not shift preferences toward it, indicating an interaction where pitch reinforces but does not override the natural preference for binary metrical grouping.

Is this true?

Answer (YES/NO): NO